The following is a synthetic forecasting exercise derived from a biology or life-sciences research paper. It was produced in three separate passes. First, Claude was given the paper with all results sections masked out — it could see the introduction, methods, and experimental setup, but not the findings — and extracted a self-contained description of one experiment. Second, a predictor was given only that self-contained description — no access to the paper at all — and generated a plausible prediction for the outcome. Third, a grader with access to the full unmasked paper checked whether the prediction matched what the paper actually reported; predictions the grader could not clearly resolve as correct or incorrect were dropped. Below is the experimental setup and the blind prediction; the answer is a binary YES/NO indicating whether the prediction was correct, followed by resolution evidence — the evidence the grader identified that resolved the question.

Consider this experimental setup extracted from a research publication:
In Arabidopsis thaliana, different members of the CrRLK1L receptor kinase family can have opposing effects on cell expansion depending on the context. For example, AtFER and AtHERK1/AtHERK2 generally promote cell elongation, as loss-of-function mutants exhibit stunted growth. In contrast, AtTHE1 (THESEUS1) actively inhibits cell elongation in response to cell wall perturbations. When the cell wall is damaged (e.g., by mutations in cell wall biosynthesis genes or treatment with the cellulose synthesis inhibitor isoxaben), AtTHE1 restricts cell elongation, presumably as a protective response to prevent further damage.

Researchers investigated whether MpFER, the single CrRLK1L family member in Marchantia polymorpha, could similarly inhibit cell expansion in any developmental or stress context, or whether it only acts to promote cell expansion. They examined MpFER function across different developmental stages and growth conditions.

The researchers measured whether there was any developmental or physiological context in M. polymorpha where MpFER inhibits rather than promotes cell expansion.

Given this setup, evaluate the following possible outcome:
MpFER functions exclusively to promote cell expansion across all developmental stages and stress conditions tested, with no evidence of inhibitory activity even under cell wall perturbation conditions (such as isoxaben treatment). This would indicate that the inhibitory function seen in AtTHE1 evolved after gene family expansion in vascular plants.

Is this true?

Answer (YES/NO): YES